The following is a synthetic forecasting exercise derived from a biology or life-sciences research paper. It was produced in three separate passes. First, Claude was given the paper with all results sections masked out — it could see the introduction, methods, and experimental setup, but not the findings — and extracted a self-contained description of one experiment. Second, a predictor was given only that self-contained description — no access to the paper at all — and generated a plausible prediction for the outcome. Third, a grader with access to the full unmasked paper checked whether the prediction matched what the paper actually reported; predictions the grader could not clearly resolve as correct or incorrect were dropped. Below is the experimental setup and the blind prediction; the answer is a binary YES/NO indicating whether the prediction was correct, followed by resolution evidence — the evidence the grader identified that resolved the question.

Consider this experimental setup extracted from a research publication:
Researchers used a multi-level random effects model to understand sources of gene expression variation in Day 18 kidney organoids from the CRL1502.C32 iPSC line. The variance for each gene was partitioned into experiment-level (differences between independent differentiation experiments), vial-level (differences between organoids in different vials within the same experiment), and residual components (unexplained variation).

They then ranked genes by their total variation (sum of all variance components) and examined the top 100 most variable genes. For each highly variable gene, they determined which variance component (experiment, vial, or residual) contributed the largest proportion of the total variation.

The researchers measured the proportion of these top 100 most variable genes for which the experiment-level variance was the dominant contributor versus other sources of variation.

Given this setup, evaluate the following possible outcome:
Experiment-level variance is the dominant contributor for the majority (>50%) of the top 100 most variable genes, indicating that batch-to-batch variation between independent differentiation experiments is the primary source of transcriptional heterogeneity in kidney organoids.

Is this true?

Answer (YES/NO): YES